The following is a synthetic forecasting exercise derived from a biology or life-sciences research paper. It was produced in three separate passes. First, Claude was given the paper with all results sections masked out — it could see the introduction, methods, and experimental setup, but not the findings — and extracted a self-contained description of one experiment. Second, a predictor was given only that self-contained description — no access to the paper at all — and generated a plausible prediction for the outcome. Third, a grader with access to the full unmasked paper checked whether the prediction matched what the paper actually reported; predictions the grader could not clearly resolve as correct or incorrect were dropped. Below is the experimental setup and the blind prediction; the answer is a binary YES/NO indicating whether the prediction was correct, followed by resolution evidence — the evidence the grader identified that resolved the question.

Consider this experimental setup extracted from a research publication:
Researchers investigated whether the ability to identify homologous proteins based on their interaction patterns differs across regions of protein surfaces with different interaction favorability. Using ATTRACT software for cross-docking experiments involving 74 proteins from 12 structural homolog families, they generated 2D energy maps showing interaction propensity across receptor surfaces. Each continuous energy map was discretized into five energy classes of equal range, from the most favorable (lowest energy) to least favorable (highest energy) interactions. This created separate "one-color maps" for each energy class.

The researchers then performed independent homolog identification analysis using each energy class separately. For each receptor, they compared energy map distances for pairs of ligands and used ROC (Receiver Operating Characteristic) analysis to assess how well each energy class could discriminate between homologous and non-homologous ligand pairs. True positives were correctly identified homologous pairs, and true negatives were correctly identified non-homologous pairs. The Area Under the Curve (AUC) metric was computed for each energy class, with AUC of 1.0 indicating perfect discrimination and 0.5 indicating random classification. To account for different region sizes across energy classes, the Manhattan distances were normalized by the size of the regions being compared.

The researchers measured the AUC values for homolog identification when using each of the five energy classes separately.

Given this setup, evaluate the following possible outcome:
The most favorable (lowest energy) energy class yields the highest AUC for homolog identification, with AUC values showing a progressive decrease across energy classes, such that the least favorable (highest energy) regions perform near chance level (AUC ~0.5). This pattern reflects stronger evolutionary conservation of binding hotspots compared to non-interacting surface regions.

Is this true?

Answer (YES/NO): NO